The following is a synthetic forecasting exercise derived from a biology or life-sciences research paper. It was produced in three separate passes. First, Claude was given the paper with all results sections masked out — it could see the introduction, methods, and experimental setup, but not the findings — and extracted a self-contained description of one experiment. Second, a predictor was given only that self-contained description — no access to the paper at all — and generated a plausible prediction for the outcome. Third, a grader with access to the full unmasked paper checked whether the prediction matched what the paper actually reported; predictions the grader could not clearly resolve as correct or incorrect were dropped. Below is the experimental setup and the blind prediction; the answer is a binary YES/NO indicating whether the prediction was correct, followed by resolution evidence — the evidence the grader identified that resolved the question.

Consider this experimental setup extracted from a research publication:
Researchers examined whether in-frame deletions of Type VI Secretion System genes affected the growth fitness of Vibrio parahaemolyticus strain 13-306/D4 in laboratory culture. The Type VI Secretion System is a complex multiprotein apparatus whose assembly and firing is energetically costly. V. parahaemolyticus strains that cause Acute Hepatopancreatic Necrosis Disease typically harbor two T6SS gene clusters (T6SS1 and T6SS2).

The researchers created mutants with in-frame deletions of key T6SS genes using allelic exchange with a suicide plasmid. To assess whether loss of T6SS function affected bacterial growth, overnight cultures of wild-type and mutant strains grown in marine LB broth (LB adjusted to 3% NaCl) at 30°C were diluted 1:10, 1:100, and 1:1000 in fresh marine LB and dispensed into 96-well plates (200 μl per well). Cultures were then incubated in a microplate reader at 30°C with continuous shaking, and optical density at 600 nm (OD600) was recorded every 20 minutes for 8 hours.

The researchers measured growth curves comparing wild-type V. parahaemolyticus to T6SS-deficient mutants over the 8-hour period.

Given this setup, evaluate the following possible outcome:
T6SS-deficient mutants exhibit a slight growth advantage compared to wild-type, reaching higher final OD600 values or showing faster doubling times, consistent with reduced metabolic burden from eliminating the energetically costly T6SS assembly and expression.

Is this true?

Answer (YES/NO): NO